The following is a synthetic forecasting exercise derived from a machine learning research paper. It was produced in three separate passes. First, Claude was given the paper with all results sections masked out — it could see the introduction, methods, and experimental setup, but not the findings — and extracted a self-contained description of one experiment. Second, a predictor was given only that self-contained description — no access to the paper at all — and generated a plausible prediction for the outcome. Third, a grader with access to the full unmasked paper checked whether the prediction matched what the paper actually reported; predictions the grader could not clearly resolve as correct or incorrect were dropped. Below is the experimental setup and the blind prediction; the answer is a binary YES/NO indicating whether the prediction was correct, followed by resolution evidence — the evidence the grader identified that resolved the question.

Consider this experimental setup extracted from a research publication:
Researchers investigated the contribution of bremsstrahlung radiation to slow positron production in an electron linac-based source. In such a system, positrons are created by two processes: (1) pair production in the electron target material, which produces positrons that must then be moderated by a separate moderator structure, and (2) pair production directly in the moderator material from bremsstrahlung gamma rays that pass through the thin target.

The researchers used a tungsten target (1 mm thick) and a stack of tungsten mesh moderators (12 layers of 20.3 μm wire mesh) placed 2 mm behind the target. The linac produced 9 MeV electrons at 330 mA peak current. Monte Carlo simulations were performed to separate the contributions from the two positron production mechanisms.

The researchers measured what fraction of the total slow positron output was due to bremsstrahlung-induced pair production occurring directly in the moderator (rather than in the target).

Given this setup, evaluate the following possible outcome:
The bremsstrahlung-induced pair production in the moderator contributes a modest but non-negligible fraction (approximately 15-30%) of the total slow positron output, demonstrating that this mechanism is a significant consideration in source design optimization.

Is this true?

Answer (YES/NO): NO